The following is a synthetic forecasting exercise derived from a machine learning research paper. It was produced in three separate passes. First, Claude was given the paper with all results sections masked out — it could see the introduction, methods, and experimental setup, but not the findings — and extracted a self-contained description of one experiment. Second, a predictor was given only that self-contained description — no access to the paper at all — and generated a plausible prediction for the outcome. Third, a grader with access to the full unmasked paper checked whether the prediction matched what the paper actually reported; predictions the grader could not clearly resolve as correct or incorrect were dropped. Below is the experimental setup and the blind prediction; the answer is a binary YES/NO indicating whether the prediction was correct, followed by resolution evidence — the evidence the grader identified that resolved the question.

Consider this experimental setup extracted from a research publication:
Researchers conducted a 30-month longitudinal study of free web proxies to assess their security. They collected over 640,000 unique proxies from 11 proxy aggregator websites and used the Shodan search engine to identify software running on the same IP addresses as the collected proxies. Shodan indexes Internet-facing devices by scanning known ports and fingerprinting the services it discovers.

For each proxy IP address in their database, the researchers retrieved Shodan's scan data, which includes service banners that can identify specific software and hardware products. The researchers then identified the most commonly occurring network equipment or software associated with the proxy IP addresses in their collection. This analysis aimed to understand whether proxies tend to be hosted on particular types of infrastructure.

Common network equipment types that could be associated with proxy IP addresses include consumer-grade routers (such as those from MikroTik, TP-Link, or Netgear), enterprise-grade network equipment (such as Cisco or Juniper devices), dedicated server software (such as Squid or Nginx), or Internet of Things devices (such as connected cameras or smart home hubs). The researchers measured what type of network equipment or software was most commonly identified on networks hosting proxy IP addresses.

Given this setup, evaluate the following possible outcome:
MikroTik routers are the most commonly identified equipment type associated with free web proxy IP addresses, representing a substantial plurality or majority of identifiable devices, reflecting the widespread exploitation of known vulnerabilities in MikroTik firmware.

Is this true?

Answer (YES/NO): YES